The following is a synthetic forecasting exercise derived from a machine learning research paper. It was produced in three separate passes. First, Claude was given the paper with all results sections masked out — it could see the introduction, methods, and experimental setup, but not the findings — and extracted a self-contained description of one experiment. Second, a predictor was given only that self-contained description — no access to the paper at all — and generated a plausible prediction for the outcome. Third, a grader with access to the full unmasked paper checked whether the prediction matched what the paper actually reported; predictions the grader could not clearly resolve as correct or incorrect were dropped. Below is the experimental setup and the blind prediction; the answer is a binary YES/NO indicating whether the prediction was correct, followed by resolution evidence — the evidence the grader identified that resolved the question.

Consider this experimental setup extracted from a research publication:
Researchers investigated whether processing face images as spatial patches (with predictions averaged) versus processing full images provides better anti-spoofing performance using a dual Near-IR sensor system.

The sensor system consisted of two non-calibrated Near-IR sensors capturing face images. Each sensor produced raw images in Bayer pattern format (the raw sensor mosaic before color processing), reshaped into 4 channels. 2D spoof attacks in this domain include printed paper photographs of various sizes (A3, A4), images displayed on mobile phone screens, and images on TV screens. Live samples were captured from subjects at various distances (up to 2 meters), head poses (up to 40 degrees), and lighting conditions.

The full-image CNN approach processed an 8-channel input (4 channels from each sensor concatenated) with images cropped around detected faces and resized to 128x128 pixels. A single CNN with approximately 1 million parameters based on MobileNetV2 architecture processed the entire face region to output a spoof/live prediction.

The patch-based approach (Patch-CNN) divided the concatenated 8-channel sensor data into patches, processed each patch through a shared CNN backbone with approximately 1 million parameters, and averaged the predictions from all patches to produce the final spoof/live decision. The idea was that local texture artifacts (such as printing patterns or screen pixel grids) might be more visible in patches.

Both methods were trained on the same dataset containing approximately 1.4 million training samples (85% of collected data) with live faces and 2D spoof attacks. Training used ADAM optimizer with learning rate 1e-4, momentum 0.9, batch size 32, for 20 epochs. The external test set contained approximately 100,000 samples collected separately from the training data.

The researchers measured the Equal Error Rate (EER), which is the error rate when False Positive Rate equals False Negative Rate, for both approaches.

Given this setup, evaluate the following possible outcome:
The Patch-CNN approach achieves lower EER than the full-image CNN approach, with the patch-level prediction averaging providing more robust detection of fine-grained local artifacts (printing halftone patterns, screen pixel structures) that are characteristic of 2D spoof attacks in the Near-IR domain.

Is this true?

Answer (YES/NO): YES